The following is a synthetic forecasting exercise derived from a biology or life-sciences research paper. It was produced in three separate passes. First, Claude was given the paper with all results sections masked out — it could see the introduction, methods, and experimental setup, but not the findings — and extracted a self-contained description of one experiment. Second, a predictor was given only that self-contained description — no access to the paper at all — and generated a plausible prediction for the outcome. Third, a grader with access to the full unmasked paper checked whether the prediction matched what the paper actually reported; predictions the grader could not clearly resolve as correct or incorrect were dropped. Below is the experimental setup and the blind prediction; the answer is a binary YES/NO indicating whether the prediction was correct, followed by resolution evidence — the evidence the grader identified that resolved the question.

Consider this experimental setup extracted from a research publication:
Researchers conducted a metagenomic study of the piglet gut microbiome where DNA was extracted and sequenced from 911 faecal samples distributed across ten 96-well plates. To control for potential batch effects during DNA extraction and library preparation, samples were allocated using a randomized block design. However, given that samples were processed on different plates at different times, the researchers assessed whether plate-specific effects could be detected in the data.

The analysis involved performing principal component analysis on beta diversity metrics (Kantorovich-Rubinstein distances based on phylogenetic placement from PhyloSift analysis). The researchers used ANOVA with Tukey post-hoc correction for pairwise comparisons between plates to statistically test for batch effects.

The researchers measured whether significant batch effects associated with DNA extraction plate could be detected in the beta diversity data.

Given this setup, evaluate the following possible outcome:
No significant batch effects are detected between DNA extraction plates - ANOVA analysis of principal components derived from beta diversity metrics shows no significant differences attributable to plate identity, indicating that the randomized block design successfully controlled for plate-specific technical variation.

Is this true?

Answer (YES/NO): NO